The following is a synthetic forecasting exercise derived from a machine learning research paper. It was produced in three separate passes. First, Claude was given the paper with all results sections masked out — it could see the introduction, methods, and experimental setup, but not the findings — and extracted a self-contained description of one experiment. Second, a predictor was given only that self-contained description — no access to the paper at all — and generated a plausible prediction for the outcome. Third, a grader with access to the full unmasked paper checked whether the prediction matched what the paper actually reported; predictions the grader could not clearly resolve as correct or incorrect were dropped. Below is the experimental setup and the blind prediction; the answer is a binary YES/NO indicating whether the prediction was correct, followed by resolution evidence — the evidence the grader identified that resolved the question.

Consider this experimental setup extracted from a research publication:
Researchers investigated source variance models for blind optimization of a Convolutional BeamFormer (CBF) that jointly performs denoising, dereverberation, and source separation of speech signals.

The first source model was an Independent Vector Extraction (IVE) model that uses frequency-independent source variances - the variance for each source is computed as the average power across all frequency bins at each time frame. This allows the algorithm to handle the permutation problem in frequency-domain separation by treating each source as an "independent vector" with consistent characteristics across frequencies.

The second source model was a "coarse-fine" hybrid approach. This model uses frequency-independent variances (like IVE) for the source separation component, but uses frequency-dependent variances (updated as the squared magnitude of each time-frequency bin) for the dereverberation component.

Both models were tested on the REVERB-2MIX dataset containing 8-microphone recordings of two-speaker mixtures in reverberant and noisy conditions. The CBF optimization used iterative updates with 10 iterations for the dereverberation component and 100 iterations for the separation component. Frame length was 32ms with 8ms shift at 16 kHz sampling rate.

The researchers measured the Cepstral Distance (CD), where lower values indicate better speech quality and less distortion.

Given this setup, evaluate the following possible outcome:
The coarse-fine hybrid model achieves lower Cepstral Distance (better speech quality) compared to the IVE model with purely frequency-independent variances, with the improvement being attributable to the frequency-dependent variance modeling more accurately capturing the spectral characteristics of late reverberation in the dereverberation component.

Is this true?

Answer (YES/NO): YES